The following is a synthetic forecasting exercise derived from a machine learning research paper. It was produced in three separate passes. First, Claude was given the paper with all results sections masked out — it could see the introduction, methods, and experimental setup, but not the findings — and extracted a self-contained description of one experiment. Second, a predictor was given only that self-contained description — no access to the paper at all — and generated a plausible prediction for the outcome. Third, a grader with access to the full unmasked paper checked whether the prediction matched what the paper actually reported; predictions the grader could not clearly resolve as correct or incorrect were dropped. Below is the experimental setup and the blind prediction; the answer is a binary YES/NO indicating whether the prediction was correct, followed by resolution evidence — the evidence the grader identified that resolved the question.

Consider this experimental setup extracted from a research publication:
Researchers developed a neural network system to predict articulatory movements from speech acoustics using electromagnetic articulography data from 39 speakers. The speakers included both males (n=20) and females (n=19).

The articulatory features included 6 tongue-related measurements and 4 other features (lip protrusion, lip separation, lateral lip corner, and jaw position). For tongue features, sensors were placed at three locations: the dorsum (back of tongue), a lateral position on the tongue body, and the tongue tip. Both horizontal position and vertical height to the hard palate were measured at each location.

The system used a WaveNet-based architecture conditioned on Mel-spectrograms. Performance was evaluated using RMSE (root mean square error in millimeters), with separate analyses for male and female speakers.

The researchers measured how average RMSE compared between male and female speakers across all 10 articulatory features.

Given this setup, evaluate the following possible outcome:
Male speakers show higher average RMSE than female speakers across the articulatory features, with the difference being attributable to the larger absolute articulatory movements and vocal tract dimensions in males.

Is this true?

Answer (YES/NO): NO